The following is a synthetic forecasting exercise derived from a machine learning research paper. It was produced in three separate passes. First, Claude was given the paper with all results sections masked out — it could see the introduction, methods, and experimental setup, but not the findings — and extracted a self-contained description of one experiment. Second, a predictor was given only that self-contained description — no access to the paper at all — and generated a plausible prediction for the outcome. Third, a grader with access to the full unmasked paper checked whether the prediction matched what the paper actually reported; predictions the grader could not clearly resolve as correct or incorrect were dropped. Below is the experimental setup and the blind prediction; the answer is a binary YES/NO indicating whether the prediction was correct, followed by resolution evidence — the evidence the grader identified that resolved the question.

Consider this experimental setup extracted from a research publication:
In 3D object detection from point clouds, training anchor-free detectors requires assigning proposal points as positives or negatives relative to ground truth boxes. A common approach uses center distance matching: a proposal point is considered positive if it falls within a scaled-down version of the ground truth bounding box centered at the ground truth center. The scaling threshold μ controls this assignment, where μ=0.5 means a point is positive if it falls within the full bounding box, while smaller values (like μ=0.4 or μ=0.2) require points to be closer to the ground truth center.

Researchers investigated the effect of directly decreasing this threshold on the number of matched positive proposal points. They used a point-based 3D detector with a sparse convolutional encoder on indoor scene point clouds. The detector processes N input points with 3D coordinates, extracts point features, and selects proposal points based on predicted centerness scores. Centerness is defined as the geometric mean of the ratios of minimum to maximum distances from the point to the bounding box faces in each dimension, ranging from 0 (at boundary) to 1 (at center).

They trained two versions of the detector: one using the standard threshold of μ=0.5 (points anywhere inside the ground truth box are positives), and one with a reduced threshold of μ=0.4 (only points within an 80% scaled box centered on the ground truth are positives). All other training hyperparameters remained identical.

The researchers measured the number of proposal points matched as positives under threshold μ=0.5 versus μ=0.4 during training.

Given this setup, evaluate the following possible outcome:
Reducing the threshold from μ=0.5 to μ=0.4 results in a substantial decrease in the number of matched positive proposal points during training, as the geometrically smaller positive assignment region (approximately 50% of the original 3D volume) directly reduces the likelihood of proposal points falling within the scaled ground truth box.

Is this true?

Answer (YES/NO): YES